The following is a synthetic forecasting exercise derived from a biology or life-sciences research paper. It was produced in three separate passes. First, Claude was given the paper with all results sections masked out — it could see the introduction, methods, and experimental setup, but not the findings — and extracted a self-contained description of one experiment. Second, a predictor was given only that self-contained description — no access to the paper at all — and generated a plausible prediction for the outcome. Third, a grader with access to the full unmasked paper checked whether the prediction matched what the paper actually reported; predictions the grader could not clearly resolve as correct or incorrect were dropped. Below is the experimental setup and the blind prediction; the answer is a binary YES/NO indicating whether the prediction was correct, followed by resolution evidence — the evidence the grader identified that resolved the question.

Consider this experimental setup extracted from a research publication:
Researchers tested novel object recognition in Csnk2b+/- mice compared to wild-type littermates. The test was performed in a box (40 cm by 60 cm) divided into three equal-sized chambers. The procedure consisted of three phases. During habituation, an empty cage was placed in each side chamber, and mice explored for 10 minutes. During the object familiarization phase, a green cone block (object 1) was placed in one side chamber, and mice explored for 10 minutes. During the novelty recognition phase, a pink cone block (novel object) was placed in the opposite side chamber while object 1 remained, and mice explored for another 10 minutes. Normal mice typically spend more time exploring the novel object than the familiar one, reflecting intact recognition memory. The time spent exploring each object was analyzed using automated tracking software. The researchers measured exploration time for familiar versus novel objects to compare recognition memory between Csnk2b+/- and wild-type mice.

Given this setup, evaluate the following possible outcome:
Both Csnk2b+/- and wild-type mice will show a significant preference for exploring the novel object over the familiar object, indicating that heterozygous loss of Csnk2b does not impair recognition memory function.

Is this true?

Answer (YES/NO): YES